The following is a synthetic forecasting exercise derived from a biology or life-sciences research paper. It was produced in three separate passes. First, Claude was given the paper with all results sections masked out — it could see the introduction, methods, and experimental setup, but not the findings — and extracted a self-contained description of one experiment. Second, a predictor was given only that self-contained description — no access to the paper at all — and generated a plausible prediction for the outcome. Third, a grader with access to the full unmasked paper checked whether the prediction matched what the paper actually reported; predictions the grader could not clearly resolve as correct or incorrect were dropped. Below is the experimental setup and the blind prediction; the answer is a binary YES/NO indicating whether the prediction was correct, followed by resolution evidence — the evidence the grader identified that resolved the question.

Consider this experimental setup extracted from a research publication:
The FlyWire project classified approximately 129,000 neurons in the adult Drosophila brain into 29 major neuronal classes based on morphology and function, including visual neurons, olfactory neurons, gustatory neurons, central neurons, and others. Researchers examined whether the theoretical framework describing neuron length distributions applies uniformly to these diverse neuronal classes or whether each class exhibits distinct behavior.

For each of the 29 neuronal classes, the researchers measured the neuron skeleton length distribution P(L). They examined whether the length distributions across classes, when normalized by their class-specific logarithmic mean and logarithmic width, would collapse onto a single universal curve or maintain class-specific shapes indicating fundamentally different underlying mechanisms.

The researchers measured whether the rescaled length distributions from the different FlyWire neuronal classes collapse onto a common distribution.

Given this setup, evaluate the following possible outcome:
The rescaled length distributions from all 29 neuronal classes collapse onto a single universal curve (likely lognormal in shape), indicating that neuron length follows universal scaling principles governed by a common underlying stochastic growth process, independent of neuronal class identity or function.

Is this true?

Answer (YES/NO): YES